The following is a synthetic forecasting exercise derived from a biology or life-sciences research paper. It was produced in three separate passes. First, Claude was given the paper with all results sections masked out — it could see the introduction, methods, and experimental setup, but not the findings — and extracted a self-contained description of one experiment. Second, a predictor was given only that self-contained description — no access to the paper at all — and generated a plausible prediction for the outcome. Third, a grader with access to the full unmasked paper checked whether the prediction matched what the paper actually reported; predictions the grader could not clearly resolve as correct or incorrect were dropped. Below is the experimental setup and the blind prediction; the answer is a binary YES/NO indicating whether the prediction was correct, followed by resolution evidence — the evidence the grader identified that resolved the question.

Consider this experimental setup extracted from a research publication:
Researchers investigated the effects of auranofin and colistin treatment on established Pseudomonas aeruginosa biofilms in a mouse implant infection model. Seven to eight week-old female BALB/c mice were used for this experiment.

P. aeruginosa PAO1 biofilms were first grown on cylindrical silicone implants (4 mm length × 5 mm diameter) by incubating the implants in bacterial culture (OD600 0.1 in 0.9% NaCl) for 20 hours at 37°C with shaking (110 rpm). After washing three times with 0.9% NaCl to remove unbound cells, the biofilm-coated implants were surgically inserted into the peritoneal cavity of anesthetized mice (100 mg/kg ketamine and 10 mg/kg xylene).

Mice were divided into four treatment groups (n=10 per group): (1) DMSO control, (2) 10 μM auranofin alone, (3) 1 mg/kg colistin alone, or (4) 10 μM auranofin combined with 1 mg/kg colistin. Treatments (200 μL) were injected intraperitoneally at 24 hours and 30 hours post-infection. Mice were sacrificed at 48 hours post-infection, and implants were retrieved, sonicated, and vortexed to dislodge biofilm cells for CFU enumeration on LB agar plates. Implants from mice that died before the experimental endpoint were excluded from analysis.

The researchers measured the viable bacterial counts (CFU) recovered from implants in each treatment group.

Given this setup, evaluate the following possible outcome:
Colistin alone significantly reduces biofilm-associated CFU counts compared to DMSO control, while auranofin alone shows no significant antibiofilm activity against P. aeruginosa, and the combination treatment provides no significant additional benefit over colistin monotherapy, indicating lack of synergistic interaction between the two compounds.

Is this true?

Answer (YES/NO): NO